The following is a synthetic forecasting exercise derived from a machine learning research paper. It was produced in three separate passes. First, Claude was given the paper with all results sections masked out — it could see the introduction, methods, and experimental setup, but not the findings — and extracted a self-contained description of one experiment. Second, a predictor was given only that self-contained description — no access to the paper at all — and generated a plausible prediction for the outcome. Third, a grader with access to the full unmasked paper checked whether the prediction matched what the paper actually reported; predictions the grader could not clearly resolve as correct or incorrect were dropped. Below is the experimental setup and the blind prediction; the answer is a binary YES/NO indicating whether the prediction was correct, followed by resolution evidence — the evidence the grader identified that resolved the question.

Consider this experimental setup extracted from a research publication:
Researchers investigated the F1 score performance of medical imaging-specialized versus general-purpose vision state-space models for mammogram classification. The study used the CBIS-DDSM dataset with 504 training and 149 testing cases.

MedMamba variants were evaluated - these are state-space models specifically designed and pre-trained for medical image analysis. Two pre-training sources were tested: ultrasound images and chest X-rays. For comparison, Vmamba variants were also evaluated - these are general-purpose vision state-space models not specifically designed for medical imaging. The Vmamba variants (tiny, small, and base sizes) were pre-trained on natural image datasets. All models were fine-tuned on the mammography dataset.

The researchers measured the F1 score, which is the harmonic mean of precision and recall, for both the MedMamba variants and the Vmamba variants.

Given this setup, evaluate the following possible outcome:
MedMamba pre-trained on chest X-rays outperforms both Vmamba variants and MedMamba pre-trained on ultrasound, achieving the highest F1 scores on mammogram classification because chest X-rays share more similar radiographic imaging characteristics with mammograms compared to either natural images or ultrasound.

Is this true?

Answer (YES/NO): NO